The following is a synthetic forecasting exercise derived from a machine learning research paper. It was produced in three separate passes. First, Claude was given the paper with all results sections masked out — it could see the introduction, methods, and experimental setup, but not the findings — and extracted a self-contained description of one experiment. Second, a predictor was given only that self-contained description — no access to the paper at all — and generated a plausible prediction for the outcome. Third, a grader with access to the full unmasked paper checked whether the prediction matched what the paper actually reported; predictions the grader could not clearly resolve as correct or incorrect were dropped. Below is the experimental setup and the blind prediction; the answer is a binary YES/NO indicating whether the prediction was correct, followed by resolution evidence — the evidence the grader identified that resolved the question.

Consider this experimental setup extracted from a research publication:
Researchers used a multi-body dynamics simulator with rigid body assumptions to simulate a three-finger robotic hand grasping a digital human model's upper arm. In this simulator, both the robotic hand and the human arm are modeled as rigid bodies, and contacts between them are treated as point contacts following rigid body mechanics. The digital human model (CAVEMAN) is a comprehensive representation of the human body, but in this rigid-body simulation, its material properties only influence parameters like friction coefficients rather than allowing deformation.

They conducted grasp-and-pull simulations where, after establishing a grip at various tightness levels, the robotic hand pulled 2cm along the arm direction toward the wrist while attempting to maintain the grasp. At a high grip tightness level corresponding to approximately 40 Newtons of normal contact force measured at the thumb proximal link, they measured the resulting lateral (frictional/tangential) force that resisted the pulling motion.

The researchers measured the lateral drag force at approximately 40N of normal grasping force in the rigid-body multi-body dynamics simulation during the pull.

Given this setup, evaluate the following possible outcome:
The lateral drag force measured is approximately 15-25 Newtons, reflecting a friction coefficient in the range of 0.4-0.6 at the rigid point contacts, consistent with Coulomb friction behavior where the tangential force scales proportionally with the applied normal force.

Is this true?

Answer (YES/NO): NO